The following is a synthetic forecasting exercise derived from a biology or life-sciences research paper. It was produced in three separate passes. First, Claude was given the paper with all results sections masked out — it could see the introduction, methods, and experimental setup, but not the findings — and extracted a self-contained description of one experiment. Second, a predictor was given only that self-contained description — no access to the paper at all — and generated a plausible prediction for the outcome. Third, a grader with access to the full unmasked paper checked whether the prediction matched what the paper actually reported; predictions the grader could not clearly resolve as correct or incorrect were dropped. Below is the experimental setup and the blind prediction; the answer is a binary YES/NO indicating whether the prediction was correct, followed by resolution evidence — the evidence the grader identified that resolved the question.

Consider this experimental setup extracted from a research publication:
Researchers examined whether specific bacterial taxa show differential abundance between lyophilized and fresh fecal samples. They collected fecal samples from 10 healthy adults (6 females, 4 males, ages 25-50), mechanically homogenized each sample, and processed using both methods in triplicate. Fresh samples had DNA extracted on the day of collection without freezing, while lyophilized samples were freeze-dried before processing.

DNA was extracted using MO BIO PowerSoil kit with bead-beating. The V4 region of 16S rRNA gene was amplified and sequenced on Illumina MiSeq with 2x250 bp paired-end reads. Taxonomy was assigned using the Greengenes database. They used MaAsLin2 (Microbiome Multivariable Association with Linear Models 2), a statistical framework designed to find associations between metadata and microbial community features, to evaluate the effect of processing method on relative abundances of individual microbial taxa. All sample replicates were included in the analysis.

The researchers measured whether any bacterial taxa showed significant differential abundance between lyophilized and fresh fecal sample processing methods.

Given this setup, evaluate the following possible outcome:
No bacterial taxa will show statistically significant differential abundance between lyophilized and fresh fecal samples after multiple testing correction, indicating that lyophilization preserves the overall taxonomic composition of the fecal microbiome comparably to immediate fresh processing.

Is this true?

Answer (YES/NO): NO